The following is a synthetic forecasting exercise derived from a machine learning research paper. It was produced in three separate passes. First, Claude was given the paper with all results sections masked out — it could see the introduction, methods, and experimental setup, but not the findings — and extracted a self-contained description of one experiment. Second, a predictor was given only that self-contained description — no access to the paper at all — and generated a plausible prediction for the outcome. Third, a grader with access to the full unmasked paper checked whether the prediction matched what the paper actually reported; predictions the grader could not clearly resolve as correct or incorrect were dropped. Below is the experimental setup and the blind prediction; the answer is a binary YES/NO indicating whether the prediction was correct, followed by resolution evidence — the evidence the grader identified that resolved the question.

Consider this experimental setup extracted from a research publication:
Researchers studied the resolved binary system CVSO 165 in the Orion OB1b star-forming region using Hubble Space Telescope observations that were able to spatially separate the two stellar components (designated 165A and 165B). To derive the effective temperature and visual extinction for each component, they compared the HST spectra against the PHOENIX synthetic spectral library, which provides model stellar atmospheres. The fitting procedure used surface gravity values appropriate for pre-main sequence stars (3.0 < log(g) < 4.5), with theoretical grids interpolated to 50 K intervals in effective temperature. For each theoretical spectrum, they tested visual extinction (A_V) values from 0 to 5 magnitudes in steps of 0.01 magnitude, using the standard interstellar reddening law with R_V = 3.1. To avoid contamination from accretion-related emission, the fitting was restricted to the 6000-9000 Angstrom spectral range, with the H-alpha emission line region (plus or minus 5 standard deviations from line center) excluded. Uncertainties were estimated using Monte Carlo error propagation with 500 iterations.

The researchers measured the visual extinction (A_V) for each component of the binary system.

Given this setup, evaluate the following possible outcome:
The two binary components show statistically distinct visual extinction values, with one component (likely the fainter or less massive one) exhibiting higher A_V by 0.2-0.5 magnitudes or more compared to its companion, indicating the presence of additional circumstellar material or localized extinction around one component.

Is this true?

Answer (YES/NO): YES